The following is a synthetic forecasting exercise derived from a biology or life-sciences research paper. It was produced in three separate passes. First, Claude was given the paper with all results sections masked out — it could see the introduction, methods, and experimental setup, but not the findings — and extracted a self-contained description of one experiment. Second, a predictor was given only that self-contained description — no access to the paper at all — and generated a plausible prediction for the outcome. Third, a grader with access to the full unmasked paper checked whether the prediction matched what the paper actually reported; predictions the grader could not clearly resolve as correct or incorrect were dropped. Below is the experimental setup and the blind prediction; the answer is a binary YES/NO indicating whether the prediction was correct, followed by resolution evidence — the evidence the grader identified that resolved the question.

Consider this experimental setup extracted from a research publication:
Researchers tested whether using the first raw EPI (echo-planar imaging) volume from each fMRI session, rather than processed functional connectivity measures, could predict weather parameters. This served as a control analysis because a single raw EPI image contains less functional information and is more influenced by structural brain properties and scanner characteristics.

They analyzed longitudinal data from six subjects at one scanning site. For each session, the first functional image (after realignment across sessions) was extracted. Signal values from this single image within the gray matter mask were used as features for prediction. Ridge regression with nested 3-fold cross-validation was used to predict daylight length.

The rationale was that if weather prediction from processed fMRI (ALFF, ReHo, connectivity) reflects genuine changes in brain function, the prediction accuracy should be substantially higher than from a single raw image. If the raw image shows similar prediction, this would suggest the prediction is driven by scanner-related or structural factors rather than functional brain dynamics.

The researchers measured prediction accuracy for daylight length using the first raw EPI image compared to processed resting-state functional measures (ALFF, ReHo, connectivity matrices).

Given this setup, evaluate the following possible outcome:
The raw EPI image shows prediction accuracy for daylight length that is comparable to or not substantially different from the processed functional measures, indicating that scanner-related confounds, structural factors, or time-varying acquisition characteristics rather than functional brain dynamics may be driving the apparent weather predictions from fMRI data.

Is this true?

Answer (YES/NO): YES